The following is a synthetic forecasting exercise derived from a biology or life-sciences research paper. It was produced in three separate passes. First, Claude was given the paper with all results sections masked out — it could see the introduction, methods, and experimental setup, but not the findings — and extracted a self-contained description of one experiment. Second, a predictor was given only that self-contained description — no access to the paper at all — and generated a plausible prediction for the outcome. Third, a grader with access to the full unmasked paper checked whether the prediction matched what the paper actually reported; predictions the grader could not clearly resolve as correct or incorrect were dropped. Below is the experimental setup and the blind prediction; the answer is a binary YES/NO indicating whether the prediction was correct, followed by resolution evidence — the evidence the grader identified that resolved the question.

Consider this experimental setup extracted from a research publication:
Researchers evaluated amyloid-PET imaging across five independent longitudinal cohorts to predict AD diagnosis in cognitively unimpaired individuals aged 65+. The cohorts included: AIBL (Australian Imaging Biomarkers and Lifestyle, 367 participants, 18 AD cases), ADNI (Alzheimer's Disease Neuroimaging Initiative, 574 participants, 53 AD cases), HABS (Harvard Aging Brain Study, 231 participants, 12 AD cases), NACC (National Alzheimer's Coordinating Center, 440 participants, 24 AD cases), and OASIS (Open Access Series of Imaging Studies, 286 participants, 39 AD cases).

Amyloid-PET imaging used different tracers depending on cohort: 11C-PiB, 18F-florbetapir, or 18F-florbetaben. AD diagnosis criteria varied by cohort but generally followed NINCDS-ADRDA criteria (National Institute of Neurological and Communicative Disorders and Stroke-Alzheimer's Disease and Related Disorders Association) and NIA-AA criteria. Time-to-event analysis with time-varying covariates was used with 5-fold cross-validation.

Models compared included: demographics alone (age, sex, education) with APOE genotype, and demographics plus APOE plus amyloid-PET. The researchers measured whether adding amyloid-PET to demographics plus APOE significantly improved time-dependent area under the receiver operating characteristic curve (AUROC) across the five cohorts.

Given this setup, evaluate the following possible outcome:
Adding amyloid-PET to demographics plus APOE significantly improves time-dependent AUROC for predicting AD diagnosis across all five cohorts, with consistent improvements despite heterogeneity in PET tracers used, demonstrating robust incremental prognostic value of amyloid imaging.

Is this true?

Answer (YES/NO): NO